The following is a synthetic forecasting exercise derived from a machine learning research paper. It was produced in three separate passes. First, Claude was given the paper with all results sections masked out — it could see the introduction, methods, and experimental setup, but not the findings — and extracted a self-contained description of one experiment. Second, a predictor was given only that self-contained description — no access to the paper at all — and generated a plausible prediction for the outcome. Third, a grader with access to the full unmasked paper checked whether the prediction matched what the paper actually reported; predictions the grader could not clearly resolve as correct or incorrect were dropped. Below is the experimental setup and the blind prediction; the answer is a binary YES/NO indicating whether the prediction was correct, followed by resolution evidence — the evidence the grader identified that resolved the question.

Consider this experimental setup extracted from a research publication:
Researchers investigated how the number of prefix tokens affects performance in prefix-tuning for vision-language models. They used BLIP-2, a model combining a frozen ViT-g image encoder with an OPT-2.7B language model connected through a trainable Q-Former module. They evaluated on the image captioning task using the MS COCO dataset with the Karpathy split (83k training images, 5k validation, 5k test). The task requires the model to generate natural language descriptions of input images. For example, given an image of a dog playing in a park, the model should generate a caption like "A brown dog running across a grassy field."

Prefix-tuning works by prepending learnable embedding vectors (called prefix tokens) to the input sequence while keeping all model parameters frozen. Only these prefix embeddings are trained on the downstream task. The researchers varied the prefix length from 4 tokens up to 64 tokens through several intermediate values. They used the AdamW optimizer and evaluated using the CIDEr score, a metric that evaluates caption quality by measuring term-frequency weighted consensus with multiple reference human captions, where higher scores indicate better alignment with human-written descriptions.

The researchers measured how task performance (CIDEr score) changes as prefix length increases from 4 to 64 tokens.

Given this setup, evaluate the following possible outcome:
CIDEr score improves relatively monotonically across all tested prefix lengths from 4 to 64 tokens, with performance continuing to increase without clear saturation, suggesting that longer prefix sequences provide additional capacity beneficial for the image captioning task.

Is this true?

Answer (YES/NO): NO